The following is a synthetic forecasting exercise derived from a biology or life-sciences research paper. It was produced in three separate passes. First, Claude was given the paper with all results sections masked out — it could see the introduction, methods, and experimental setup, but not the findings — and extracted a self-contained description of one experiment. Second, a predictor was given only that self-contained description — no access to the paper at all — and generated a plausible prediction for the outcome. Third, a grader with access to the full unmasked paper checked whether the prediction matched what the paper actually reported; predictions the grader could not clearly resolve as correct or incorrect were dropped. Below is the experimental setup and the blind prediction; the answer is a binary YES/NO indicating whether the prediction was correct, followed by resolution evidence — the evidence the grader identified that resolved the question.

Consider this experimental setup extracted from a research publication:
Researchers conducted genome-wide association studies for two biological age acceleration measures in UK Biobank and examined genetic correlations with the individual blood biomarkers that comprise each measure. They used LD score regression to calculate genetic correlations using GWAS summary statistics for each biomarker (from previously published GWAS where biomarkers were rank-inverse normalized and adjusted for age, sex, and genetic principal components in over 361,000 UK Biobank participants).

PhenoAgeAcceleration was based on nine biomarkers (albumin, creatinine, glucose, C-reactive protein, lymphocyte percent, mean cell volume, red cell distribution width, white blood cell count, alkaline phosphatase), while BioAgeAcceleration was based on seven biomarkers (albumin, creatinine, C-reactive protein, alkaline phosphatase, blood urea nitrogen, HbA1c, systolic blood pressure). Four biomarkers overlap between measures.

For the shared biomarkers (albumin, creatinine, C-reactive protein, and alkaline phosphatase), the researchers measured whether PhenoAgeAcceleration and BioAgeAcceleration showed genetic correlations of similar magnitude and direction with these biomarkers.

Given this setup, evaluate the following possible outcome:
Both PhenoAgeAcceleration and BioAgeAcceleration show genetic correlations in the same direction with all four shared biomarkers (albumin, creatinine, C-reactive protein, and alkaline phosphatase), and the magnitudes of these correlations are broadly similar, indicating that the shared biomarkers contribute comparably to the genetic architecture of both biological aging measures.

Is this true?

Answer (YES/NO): NO